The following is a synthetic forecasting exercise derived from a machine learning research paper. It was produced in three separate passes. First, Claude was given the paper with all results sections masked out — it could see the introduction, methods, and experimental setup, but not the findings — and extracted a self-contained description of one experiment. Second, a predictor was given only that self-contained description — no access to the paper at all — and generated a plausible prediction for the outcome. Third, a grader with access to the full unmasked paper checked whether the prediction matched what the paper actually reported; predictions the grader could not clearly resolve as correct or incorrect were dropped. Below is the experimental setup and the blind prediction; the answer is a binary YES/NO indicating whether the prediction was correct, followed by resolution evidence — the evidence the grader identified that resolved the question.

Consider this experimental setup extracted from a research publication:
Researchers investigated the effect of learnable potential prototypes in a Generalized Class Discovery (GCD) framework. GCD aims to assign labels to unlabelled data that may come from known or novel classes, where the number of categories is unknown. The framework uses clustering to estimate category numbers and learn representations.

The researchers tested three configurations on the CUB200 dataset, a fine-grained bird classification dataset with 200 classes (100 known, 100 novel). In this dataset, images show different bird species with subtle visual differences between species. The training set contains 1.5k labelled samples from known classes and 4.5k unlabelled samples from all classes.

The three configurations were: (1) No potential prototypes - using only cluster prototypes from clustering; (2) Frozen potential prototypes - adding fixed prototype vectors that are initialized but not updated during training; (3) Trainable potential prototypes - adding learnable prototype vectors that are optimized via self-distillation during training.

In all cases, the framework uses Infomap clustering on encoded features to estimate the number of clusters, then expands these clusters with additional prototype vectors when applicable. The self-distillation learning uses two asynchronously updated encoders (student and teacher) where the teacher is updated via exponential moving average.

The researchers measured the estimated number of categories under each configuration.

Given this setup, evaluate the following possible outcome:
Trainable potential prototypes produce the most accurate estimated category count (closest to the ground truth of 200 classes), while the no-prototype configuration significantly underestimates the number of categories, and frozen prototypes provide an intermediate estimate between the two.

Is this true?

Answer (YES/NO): NO